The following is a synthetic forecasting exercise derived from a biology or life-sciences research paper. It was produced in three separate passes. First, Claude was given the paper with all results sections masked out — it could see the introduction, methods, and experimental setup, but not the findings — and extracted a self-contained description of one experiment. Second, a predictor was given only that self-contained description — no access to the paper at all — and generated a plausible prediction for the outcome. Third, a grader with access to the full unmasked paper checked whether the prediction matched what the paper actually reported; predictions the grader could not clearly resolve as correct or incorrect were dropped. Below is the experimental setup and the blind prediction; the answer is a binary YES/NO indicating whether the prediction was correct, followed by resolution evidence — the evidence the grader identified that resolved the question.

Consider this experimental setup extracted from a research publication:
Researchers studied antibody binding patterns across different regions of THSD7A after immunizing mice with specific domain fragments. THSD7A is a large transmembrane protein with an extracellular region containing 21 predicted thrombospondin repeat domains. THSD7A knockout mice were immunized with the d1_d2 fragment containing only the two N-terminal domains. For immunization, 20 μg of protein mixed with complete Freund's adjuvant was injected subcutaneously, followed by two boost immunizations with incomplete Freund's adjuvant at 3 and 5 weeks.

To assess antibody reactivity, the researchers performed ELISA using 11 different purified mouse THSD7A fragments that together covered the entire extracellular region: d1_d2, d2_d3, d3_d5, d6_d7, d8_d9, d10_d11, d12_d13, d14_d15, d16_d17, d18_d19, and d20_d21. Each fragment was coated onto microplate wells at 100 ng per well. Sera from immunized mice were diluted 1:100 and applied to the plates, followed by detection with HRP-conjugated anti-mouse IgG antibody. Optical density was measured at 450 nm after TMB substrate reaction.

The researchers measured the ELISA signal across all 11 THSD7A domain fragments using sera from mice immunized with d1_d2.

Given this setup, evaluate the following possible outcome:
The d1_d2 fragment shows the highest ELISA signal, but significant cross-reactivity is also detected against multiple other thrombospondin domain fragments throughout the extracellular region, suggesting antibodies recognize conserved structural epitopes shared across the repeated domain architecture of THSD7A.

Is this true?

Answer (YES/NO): NO